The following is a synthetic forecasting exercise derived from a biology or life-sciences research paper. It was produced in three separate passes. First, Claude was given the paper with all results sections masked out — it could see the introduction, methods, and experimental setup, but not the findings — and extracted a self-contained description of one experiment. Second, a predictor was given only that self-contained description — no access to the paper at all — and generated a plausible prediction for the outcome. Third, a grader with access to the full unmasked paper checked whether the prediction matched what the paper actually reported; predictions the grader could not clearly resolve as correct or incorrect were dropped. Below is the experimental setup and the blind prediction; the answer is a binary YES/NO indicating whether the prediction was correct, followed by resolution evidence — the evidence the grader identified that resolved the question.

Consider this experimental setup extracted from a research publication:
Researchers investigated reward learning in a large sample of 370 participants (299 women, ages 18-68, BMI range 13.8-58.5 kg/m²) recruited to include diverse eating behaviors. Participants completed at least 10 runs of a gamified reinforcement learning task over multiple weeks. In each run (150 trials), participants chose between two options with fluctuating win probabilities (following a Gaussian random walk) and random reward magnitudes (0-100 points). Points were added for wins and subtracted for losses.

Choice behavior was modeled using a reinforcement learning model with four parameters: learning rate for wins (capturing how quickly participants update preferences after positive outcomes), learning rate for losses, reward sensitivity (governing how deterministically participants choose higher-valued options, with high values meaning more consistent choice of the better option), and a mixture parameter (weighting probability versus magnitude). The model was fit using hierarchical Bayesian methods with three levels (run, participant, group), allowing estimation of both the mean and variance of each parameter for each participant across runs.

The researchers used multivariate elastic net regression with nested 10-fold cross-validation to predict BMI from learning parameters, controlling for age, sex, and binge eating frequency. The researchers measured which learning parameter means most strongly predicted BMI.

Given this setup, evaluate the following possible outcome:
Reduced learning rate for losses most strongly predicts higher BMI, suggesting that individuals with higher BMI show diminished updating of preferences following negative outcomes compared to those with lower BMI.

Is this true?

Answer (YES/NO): NO